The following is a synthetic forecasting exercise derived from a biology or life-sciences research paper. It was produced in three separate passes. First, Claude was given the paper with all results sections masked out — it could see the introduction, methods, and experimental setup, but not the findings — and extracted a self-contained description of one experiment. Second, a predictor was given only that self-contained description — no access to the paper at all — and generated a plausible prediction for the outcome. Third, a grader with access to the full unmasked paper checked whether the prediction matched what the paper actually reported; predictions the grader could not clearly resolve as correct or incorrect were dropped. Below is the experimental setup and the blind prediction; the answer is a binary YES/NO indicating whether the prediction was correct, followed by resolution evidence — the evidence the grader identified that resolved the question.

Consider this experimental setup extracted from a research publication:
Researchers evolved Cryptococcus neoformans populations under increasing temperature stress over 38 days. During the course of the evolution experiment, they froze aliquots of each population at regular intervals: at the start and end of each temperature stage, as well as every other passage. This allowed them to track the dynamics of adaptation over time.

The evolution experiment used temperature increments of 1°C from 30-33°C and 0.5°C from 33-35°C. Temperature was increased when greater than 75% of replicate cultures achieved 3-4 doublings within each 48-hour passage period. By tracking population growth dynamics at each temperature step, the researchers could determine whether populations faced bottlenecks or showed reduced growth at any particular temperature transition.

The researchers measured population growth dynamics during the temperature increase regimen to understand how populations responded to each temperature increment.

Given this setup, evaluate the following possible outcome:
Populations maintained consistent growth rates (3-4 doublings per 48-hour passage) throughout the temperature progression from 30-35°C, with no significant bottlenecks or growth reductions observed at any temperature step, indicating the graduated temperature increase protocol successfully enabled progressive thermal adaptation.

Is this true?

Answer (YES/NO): NO